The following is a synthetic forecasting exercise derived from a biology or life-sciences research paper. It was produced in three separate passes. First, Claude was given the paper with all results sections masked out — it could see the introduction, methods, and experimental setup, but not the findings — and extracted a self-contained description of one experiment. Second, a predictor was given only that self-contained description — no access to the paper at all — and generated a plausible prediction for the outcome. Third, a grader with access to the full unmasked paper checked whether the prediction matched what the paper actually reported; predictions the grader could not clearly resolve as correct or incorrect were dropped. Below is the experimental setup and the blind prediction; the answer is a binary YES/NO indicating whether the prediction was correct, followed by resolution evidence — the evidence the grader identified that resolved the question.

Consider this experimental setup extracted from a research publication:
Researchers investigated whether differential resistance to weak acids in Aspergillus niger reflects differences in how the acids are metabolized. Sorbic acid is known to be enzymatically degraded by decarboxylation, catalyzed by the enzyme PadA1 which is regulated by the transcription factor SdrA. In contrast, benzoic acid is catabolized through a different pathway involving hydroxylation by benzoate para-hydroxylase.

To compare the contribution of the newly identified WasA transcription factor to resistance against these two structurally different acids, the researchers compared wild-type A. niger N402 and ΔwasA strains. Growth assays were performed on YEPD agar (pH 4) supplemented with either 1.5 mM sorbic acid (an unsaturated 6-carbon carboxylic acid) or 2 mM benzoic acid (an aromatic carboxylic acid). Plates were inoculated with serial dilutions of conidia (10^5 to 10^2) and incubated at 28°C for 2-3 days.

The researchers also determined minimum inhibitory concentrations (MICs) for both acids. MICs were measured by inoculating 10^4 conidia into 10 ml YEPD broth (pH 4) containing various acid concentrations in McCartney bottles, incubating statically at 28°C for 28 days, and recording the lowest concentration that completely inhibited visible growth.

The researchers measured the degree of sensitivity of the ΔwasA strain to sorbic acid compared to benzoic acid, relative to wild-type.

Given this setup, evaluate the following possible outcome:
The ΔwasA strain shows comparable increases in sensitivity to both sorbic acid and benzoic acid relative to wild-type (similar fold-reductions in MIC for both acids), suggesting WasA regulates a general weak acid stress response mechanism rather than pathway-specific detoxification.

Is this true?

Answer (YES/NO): NO